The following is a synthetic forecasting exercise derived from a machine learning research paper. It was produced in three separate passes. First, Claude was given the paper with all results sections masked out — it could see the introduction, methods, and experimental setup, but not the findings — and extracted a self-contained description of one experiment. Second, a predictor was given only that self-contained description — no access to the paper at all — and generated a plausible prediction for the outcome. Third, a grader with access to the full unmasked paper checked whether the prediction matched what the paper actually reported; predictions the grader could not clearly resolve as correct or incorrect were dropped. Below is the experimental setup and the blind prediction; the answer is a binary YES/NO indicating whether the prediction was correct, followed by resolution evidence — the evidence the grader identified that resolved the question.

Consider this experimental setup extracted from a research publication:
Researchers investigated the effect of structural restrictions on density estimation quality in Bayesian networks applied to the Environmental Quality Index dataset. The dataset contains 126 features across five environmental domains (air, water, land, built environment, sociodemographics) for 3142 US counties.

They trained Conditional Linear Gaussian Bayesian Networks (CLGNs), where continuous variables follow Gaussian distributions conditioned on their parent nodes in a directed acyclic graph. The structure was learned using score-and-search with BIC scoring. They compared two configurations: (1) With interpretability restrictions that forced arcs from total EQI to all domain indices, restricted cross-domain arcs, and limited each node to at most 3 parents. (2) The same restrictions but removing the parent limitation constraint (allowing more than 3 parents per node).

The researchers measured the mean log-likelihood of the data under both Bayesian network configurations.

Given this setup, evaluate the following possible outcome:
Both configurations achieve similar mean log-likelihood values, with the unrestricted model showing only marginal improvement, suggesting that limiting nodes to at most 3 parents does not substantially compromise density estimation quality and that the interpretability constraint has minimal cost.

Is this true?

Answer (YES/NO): NO